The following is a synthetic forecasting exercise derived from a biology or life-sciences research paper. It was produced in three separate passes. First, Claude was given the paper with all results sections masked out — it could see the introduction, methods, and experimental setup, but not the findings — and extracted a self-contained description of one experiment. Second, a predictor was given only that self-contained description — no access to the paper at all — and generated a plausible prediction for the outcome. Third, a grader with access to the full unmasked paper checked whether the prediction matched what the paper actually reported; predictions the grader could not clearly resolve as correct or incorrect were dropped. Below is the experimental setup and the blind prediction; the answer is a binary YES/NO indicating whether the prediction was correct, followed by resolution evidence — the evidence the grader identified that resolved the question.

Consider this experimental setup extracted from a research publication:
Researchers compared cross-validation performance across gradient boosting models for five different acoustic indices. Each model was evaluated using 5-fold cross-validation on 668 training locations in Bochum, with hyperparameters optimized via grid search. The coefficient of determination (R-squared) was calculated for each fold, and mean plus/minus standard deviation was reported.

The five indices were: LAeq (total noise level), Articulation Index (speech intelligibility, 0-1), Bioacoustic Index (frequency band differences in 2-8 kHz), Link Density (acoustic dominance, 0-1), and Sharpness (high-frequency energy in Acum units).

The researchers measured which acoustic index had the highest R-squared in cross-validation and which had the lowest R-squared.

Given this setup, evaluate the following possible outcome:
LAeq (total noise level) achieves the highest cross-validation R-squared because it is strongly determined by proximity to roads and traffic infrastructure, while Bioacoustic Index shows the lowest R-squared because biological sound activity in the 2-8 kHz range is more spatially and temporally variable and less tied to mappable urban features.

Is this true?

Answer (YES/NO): NO